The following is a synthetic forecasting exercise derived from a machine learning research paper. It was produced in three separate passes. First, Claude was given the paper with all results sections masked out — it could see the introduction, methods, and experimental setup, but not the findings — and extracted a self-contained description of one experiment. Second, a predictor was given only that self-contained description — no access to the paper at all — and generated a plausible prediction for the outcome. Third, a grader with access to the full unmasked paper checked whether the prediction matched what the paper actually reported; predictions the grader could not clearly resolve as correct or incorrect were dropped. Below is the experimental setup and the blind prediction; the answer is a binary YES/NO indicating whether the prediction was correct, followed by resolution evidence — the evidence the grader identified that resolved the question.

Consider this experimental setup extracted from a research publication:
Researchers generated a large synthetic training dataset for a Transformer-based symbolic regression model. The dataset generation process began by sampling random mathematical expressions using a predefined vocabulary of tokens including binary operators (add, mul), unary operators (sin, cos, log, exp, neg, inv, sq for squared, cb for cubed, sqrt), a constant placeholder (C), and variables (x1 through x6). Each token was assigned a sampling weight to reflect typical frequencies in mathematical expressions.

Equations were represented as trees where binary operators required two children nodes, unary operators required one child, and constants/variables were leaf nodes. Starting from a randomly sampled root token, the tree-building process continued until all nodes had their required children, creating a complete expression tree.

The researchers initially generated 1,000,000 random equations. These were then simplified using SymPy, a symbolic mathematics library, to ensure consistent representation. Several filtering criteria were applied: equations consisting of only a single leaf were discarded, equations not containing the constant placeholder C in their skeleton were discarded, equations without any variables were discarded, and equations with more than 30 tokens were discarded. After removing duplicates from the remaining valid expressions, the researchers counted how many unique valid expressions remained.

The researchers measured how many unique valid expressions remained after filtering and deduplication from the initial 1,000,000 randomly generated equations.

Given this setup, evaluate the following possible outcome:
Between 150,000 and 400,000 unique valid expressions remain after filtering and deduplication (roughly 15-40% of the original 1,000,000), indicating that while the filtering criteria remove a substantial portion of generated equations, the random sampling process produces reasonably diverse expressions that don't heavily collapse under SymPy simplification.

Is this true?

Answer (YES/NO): NO